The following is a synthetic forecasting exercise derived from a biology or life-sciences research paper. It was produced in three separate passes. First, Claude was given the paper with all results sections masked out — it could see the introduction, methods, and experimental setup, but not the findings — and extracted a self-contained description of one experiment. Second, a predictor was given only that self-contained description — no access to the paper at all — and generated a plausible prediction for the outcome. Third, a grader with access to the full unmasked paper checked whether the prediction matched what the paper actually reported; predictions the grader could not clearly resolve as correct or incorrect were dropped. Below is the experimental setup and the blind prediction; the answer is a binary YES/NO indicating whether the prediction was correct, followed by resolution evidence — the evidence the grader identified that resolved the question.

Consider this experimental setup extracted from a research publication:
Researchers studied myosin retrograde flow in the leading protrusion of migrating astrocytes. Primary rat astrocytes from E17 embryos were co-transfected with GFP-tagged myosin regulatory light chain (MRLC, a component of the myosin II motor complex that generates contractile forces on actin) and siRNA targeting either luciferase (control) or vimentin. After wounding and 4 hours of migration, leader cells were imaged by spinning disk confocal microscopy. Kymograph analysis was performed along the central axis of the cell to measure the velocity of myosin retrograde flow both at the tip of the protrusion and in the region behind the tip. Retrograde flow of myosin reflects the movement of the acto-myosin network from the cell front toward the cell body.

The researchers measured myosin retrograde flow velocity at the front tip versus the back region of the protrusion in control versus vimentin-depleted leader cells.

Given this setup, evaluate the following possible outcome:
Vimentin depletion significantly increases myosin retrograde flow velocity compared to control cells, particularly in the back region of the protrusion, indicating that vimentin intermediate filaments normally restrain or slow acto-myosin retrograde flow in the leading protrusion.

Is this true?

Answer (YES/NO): NO